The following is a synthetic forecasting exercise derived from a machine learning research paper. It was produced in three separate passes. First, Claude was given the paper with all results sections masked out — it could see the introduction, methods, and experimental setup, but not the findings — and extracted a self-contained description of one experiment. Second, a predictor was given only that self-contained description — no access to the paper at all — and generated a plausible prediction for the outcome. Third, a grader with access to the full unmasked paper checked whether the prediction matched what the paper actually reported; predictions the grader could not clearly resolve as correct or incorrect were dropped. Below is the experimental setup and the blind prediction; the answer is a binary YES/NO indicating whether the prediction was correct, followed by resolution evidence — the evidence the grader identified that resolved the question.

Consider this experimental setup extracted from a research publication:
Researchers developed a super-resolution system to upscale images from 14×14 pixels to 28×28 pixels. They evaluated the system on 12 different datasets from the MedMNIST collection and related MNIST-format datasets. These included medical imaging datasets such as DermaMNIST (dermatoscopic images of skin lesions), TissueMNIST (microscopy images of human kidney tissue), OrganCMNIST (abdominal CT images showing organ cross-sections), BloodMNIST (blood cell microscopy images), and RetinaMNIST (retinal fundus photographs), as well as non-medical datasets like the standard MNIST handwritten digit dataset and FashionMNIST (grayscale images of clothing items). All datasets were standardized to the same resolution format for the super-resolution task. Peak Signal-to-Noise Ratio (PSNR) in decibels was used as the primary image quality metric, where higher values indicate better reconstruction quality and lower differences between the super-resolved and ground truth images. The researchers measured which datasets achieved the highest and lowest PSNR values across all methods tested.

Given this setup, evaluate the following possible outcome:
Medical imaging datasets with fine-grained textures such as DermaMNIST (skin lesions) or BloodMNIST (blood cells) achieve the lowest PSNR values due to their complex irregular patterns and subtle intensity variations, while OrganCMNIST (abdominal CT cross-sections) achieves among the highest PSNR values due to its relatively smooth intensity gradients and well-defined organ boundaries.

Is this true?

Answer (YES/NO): NO